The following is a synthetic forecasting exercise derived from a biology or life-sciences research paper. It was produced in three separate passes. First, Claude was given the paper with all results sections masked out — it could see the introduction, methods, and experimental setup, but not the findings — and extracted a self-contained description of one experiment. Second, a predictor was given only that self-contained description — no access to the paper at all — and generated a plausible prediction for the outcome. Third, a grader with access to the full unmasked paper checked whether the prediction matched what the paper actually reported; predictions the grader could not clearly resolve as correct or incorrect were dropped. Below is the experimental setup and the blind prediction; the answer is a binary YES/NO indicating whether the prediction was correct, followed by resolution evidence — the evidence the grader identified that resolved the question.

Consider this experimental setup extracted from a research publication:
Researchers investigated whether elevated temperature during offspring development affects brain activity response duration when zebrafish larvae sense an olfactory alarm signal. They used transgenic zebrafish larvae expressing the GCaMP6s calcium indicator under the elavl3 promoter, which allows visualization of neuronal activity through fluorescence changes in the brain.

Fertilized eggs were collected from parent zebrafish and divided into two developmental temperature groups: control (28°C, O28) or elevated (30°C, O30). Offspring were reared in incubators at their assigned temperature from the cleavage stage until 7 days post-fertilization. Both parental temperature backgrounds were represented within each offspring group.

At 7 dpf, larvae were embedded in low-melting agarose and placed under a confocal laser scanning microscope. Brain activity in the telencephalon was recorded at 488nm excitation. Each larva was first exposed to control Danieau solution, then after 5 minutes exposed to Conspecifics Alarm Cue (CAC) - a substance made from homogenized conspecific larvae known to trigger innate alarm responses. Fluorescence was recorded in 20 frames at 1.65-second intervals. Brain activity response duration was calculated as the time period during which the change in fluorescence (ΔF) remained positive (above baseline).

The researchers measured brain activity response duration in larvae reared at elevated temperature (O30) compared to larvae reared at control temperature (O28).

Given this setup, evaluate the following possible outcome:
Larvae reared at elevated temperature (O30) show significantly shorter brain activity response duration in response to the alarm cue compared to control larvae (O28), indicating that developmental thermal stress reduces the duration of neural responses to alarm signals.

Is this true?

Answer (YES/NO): NO